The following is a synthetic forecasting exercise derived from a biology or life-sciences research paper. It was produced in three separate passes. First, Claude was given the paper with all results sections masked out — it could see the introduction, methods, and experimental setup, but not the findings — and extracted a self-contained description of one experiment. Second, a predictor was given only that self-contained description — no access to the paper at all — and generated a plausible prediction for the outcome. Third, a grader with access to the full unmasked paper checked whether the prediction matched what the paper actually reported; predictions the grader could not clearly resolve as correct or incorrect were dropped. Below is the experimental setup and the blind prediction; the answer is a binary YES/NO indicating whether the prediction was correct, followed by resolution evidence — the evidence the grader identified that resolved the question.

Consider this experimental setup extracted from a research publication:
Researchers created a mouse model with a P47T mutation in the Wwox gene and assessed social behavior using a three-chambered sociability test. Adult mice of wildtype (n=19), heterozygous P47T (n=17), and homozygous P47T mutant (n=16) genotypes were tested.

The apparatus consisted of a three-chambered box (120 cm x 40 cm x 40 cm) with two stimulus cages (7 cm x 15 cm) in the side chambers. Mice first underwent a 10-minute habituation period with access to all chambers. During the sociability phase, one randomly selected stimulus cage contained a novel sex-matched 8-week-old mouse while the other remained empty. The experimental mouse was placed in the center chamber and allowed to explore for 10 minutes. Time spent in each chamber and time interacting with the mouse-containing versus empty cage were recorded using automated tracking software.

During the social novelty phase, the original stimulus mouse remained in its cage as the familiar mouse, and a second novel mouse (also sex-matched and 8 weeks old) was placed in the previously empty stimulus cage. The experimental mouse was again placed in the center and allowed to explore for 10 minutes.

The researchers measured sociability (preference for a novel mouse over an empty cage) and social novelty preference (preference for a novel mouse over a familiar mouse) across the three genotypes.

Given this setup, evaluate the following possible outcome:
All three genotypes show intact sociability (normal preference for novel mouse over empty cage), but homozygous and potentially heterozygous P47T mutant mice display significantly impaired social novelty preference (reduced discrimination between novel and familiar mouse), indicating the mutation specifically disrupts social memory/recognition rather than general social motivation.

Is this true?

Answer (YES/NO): NO